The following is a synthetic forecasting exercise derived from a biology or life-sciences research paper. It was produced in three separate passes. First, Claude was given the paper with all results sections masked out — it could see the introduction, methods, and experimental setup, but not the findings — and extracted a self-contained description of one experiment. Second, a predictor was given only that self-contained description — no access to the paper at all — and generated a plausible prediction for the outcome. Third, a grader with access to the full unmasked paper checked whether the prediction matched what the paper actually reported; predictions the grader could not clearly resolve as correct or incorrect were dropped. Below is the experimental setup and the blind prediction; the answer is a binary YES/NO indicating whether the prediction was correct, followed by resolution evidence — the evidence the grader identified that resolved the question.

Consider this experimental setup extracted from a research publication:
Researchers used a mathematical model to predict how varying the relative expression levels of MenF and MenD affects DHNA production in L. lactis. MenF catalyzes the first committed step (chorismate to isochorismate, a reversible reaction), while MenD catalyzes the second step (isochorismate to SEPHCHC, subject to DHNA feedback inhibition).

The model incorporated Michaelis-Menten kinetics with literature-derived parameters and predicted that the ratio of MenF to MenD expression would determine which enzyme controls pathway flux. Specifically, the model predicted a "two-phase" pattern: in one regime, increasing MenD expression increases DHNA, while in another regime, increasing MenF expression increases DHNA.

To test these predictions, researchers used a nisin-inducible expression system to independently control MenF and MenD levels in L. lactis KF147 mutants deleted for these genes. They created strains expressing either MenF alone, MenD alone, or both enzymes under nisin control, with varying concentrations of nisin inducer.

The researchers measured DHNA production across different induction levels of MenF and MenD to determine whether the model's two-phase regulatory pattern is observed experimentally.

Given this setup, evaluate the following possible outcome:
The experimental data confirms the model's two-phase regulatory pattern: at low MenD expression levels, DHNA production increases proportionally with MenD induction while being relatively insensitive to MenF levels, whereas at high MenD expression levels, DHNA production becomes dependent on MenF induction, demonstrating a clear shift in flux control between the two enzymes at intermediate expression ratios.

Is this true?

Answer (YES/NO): NO